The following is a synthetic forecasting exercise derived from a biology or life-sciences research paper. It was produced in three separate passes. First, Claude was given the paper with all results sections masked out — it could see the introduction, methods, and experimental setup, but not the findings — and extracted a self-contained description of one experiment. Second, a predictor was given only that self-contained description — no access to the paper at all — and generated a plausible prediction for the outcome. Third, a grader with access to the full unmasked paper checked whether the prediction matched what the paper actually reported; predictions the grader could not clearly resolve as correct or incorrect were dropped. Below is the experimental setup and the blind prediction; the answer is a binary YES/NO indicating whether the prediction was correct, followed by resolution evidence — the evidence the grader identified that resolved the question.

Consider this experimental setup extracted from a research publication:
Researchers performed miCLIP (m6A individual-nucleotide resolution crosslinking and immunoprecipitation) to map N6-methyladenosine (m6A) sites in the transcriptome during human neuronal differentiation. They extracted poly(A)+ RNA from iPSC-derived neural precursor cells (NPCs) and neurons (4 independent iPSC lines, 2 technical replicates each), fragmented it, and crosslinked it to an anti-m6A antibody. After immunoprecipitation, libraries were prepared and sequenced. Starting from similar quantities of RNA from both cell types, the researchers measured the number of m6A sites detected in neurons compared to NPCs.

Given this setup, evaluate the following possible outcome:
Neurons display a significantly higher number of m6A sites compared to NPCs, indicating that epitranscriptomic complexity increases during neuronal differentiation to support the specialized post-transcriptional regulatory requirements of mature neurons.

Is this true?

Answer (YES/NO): YES